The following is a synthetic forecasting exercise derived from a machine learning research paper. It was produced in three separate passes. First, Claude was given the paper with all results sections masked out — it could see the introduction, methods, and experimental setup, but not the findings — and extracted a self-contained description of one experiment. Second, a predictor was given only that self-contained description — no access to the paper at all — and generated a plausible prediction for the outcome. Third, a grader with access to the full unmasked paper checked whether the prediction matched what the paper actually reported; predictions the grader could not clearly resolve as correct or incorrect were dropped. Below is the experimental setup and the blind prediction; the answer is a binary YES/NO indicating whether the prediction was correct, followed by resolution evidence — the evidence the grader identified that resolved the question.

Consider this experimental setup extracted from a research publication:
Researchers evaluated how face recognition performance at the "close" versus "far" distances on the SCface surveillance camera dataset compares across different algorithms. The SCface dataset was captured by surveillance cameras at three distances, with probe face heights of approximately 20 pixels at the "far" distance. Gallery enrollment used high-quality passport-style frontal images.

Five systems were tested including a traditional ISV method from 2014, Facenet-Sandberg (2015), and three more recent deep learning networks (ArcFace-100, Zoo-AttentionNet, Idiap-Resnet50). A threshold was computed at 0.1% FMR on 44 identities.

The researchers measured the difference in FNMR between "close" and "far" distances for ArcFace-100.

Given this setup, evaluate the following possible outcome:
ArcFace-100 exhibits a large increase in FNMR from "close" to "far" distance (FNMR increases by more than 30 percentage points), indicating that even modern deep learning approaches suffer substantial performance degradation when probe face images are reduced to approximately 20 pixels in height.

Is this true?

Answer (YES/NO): YES